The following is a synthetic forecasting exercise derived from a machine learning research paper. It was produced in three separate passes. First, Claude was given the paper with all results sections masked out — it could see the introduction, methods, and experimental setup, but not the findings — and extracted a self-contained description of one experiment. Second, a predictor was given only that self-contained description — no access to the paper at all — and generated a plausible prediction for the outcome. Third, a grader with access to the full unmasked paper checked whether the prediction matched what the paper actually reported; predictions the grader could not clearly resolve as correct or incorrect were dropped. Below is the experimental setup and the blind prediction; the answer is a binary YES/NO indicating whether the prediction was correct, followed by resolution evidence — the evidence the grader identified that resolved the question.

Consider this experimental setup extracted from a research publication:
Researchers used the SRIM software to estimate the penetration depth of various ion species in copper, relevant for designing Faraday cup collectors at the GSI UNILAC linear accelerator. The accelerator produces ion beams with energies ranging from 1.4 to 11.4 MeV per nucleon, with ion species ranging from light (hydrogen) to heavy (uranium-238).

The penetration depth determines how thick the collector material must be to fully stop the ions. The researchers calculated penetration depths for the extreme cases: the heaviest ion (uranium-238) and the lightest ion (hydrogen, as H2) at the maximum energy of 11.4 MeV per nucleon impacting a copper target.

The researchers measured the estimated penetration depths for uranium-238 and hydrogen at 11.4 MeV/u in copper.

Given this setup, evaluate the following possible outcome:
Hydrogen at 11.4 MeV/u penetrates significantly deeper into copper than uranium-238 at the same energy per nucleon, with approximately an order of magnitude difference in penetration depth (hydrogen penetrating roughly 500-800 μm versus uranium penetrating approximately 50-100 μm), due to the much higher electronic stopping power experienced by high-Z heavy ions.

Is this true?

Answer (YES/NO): NO